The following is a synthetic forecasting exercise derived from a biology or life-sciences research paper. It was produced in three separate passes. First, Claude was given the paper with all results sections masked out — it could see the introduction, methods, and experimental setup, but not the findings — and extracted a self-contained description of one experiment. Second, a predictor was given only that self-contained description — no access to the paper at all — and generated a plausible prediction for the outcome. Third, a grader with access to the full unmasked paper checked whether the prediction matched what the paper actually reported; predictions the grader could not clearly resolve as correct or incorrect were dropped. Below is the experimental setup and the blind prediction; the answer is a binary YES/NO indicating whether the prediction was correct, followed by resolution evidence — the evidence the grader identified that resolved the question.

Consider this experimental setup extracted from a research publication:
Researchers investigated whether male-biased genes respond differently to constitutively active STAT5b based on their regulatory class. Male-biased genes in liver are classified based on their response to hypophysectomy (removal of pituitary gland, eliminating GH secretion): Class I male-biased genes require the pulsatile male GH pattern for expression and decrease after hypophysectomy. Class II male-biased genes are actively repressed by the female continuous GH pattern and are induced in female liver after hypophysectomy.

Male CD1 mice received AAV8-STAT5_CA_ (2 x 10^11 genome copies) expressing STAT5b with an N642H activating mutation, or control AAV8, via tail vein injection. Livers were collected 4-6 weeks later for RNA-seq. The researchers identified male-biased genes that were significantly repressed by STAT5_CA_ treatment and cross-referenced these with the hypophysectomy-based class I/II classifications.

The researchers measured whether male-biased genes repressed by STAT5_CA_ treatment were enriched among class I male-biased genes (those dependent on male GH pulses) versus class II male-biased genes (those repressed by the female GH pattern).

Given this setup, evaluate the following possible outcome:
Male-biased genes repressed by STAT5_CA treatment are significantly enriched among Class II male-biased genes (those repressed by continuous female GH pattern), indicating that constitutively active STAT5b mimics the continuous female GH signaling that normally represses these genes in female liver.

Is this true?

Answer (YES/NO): NO